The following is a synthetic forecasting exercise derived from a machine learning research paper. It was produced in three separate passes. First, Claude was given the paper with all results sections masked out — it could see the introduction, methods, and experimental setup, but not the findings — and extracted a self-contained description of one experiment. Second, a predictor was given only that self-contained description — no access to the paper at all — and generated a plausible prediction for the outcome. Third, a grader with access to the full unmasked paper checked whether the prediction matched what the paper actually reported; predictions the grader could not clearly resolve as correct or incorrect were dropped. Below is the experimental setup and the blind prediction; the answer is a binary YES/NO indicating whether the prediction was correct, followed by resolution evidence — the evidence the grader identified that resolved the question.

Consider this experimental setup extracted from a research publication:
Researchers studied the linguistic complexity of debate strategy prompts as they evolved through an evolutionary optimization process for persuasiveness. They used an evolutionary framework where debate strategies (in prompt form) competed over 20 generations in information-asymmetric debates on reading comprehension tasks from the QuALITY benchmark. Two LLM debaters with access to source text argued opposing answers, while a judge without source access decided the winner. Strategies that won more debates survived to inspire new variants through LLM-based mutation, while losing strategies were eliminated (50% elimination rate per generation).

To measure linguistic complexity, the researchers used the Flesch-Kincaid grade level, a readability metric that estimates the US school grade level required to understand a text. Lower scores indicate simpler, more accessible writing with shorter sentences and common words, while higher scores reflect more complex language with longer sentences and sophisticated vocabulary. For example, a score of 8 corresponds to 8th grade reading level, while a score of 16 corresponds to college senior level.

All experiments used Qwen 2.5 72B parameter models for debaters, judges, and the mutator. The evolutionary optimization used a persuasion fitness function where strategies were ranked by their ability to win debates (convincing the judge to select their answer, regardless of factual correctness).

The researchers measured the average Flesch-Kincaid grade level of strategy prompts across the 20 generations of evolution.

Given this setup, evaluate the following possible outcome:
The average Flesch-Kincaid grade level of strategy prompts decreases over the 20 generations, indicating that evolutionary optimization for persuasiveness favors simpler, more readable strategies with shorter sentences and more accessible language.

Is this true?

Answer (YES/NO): NO